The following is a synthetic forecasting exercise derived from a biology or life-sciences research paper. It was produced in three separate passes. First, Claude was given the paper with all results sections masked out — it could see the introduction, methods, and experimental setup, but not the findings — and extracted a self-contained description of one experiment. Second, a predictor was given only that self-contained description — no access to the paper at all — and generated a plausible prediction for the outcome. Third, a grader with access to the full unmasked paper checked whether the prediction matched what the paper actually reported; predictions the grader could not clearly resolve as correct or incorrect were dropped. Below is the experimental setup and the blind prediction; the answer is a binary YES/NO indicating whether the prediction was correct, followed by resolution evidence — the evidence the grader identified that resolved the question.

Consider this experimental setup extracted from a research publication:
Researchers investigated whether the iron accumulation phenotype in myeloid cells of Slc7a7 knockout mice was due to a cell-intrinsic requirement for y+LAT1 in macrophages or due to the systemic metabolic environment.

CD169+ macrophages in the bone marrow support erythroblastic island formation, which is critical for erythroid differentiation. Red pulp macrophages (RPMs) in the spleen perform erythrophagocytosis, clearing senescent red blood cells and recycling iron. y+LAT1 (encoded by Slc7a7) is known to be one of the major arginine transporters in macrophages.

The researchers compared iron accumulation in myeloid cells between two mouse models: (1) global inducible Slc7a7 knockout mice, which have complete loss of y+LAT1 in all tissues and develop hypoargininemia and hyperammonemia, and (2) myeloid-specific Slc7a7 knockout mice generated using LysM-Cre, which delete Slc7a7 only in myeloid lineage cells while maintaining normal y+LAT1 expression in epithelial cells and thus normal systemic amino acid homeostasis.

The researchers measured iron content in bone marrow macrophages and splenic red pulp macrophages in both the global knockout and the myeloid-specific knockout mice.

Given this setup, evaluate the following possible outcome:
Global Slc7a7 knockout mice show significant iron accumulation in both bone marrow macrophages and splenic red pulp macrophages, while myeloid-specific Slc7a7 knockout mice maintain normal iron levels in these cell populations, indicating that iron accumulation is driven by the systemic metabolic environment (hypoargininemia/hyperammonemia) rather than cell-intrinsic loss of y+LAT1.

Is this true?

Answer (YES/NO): YES